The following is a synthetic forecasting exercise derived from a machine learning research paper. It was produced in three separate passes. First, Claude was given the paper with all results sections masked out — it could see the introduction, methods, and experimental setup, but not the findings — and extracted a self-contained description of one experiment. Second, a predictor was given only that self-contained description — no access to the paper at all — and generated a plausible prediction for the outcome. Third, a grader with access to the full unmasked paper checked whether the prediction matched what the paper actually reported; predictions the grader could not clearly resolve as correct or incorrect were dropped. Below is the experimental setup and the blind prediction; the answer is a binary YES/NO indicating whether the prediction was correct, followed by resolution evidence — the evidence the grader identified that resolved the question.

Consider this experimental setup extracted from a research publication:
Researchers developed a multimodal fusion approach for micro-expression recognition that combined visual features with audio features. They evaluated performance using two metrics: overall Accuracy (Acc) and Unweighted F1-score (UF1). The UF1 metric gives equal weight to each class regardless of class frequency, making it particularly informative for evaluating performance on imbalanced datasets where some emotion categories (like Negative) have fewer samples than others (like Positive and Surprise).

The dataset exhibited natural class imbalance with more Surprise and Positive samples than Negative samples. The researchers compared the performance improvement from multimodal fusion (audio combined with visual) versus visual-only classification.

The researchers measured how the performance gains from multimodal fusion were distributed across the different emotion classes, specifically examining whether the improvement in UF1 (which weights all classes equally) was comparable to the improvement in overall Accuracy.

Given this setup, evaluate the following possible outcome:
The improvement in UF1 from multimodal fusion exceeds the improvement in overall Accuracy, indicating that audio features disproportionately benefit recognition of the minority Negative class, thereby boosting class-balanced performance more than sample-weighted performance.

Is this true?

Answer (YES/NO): NO